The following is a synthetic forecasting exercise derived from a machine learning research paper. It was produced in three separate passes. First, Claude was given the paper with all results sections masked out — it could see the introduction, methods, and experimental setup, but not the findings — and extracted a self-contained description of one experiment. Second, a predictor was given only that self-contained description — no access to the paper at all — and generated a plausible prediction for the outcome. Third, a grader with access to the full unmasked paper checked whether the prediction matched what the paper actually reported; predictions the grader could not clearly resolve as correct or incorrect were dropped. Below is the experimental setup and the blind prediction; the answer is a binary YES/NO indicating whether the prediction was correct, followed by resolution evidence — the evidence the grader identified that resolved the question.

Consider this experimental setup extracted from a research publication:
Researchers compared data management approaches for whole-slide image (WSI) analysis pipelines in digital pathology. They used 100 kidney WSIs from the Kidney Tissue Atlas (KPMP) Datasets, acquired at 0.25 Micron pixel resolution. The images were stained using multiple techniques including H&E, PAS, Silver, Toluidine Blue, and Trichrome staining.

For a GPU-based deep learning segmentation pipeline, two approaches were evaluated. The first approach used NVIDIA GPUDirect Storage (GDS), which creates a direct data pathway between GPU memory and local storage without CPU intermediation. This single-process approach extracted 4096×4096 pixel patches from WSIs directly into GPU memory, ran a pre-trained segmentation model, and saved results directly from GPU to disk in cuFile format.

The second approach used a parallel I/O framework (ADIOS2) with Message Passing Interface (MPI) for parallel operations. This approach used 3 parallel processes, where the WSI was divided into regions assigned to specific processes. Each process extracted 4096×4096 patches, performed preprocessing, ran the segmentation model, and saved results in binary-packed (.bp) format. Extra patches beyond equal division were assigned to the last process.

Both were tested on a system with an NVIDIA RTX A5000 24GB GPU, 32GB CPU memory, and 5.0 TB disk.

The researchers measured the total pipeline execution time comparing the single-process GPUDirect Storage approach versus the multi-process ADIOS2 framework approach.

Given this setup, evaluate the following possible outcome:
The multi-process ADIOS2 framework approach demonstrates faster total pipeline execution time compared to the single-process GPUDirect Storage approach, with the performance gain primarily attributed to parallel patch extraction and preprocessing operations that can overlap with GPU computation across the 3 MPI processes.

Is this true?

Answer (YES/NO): NO